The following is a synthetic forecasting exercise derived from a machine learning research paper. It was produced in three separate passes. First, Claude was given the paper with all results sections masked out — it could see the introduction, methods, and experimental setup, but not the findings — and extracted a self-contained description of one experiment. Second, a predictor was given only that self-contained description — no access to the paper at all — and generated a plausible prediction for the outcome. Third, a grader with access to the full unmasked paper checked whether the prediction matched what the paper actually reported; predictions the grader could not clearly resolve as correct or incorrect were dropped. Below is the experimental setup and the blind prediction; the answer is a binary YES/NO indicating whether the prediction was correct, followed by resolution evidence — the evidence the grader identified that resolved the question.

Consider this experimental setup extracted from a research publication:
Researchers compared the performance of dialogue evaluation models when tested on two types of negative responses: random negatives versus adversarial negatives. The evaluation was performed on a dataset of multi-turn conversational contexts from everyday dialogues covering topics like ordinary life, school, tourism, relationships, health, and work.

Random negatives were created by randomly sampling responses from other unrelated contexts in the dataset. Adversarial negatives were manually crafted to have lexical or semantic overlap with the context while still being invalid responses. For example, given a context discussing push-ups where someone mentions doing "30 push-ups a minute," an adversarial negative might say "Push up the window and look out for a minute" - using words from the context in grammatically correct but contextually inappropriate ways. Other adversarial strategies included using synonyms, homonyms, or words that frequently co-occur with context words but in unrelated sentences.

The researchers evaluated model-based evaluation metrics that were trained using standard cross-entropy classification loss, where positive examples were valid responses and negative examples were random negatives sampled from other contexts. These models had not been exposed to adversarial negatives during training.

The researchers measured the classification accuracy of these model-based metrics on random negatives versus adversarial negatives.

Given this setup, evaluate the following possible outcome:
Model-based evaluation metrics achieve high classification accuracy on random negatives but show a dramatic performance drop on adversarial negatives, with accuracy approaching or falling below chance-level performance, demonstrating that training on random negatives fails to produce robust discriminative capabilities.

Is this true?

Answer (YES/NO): NO